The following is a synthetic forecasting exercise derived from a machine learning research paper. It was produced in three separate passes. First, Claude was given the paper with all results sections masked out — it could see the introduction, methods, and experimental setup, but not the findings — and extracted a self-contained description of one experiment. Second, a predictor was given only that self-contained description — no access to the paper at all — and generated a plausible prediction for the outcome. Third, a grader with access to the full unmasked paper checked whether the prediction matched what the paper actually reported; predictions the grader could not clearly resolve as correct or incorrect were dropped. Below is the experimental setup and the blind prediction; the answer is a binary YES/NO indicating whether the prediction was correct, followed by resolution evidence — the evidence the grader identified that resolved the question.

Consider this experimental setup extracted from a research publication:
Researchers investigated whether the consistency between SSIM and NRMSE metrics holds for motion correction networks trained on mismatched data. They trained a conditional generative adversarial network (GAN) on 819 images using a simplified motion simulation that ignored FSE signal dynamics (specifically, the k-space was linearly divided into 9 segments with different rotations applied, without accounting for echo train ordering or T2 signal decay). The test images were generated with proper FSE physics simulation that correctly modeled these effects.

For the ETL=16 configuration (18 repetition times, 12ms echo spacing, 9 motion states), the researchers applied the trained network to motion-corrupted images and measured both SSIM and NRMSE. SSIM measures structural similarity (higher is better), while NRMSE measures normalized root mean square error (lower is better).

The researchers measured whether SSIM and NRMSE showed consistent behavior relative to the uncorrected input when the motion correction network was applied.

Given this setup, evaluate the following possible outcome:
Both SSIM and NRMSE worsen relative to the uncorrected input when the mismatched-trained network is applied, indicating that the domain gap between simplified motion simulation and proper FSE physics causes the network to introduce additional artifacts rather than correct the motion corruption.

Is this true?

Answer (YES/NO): NO